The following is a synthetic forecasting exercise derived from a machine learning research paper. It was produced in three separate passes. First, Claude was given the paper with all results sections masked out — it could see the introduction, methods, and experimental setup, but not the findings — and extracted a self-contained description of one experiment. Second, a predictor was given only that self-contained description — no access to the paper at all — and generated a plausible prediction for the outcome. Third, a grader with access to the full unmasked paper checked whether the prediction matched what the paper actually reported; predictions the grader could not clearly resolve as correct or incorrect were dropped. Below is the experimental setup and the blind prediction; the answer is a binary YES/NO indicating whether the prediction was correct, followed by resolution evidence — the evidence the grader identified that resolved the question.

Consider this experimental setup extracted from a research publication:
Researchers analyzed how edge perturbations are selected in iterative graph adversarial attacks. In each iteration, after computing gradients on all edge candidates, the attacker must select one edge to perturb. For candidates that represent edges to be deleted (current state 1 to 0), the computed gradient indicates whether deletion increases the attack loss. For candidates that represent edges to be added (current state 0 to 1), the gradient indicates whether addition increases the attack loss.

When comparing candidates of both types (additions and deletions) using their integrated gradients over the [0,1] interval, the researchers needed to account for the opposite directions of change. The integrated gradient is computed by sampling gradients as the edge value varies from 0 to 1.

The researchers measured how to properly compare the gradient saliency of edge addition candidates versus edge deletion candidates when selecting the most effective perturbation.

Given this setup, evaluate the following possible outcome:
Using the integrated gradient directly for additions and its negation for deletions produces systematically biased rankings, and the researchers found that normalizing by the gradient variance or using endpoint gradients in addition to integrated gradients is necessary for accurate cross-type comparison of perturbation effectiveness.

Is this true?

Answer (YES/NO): NO